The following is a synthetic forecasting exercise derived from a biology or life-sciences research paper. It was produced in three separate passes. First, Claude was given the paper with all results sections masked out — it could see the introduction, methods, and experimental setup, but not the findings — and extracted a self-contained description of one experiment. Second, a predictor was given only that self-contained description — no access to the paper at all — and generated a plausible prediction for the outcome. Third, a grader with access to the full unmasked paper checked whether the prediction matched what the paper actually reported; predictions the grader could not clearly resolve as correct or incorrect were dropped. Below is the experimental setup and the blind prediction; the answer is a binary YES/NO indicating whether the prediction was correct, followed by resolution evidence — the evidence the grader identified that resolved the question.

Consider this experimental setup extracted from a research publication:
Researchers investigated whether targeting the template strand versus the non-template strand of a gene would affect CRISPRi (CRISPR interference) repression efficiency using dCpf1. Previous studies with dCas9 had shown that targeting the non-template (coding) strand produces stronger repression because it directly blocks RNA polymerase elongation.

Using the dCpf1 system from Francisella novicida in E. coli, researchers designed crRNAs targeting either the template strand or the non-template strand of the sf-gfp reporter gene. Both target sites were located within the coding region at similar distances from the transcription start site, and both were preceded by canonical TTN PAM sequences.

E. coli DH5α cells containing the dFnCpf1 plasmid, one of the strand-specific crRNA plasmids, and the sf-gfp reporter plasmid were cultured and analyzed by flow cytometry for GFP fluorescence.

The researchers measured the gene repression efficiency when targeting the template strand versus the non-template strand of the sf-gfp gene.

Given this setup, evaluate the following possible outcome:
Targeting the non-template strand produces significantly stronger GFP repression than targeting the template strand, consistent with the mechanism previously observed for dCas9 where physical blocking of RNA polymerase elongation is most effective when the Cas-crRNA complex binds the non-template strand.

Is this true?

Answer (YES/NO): NO